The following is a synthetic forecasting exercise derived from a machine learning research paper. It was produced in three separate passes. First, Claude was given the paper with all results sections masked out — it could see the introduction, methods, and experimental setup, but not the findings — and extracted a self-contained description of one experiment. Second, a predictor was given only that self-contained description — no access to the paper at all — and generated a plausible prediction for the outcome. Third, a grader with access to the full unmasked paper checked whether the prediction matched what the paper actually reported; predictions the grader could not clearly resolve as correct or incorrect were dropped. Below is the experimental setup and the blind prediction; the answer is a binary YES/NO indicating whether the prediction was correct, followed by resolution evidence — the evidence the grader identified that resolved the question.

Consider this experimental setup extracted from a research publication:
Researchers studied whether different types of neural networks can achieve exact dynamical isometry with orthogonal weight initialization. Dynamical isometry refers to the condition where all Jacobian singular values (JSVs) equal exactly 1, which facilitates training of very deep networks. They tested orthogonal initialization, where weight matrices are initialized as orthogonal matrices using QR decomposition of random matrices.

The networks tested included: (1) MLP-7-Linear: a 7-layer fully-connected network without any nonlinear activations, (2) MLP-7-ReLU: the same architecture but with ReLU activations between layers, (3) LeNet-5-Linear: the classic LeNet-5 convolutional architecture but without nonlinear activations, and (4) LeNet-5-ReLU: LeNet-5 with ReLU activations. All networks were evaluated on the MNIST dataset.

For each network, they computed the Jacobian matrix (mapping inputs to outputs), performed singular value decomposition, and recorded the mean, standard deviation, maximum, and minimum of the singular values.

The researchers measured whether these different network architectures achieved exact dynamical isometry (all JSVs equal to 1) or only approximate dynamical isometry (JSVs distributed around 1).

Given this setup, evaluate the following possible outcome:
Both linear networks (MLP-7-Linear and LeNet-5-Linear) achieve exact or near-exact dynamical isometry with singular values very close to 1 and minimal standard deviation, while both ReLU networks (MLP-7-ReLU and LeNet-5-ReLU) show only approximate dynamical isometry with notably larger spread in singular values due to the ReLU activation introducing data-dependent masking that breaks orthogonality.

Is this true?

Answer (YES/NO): NO